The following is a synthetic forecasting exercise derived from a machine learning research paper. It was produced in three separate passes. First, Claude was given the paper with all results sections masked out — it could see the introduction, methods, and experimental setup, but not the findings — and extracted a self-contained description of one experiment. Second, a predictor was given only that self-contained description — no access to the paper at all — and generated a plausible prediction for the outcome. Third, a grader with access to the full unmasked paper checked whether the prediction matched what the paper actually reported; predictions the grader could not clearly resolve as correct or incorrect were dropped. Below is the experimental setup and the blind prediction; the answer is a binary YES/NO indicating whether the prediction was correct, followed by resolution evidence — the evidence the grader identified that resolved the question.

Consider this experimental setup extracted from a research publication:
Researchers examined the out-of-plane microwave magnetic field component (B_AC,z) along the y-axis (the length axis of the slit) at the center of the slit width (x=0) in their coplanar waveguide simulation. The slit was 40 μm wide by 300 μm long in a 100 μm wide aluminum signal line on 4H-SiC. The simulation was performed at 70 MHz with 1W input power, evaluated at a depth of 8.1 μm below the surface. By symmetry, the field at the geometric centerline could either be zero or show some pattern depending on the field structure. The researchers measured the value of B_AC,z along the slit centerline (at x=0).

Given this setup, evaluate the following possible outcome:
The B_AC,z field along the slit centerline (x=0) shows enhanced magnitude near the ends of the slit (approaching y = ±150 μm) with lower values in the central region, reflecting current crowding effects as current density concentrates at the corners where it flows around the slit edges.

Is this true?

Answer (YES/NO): NO